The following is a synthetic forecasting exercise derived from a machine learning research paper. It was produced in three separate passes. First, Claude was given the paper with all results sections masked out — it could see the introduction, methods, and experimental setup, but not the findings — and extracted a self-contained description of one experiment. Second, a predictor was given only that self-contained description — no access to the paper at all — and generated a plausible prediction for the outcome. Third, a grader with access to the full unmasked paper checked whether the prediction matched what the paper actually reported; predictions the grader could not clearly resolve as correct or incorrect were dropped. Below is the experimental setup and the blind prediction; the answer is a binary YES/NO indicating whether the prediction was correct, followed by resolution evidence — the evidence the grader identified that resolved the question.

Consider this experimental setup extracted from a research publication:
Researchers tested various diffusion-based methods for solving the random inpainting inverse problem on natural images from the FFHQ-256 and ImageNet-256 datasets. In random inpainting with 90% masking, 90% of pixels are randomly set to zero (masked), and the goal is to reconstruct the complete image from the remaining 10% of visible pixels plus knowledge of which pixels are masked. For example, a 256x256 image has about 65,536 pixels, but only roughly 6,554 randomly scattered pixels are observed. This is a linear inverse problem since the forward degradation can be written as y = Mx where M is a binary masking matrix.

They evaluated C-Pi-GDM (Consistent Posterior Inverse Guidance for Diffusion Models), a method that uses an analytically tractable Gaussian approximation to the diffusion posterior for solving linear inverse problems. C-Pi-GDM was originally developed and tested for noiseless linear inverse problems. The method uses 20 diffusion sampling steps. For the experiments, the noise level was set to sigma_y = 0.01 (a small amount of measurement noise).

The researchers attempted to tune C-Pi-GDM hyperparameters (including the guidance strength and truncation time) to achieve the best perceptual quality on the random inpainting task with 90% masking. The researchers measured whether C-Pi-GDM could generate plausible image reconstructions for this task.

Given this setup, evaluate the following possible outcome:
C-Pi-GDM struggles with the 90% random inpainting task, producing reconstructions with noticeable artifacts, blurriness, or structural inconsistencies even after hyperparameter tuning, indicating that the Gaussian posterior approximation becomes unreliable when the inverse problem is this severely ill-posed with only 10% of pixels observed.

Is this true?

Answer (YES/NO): YES